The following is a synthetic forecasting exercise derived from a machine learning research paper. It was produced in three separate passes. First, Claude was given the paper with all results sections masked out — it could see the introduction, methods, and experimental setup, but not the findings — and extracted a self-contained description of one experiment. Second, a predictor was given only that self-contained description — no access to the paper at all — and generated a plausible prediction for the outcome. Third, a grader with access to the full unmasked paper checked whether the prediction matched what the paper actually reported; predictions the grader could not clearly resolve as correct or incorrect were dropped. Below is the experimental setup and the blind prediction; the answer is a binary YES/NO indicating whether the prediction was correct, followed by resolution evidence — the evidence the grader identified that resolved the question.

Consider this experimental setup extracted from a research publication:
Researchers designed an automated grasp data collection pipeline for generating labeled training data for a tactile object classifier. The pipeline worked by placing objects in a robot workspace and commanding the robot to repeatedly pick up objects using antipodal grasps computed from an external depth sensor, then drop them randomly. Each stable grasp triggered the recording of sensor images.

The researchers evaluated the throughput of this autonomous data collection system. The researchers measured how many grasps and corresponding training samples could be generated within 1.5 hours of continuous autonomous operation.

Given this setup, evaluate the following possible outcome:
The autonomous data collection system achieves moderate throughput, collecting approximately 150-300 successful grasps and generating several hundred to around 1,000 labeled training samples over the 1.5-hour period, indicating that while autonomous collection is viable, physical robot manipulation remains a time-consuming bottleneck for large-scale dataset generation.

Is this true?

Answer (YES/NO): NO